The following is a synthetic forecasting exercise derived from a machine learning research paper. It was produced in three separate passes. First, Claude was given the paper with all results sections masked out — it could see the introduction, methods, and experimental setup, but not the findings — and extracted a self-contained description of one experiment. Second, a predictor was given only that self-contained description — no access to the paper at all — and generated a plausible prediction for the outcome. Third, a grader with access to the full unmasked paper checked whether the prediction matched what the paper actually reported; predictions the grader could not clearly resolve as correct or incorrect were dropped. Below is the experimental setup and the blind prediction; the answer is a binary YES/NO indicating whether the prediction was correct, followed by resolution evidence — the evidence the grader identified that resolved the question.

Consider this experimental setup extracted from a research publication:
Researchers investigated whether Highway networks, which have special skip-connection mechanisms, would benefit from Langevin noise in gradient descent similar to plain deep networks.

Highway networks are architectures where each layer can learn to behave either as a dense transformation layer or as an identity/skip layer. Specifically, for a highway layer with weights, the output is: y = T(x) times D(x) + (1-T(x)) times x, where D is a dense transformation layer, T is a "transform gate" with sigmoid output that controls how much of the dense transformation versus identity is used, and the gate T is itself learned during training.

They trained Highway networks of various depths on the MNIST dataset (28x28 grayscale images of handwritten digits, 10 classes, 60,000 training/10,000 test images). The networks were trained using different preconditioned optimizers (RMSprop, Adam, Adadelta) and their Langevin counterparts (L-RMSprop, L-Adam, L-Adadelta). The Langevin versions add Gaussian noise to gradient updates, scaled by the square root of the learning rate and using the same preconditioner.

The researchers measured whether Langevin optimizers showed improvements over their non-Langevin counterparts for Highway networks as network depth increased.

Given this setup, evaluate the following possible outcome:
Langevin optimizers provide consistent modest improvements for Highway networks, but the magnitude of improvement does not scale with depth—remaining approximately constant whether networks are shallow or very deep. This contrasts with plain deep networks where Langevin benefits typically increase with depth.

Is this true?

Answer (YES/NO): NO